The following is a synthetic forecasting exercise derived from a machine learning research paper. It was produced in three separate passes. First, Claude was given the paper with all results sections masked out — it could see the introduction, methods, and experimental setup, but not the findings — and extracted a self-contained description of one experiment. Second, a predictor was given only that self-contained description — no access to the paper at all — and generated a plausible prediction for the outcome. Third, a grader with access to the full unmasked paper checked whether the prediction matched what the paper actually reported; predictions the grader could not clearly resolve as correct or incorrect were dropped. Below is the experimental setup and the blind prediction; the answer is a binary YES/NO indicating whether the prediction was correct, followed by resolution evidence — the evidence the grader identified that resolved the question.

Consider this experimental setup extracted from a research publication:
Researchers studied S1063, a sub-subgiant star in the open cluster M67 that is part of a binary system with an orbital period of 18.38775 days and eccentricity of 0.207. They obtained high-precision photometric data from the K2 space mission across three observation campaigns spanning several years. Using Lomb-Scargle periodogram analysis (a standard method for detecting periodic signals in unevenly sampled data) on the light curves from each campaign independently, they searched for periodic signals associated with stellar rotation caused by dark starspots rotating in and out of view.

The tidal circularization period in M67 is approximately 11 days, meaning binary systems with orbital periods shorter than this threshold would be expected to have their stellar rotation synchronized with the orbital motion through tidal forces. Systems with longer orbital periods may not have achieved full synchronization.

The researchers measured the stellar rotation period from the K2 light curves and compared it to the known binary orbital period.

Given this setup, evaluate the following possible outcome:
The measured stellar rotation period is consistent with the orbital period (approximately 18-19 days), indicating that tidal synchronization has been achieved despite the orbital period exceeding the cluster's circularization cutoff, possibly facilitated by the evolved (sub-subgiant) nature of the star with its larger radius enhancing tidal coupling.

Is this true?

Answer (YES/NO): NO